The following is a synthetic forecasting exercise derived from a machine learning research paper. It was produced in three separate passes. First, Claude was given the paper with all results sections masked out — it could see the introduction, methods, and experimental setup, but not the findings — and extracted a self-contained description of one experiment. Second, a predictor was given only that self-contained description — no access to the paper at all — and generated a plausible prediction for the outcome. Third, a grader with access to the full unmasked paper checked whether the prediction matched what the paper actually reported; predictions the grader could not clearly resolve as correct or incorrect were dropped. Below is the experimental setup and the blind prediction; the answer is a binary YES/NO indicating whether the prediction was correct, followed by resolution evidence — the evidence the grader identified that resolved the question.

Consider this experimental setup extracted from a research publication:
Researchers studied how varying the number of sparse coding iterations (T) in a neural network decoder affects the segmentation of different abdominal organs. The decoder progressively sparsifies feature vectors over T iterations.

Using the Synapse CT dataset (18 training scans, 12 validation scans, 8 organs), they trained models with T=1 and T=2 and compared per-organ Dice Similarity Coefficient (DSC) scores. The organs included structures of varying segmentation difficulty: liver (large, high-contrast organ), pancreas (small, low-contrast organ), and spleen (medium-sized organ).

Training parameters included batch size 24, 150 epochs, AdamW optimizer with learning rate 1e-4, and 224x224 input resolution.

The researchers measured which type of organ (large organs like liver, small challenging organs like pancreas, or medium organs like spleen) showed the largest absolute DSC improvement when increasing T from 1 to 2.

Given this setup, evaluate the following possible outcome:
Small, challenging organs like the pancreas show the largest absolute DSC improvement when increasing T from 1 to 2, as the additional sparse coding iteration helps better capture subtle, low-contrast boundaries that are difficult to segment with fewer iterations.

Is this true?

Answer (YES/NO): NO